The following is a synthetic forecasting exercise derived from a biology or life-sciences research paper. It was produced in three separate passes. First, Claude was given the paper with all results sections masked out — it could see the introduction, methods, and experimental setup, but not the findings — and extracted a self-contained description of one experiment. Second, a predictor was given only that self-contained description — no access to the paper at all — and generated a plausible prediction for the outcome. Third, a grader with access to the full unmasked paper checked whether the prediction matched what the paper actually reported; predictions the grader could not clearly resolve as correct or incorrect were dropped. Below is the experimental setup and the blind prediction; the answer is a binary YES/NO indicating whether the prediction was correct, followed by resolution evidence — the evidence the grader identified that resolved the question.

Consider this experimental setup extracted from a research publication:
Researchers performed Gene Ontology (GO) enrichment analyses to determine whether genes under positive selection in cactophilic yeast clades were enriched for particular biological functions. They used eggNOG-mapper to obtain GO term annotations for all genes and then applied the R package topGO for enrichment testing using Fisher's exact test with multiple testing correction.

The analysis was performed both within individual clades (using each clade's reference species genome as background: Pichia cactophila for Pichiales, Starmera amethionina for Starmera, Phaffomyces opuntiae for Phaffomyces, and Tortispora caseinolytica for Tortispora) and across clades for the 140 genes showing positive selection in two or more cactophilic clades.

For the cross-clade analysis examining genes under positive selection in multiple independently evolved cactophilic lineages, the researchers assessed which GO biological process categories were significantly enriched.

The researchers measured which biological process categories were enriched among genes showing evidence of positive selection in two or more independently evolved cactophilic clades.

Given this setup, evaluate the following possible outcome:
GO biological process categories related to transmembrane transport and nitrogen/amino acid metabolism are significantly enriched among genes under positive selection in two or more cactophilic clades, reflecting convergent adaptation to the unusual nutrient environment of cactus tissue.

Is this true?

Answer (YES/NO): NO